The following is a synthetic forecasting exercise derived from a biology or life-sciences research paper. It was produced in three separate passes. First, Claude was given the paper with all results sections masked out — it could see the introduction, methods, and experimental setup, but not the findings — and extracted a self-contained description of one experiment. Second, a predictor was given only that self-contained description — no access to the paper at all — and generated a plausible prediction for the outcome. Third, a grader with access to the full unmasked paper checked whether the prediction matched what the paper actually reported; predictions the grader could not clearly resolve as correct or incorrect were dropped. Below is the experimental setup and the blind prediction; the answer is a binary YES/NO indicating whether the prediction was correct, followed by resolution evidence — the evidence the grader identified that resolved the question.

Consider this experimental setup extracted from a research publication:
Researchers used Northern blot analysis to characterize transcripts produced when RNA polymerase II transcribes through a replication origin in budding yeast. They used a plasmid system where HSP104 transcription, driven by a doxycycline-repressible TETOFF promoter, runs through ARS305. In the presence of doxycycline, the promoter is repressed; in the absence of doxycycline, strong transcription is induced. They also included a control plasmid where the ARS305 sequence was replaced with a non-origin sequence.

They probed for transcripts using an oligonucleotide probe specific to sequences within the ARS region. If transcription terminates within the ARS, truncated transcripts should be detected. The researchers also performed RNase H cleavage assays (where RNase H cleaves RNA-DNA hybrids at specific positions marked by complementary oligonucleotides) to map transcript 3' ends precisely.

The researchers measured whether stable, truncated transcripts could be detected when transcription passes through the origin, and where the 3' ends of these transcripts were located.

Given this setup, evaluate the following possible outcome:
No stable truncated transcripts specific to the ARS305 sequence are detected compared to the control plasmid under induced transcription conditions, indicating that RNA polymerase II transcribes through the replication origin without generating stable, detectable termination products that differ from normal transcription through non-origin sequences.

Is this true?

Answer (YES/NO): NO